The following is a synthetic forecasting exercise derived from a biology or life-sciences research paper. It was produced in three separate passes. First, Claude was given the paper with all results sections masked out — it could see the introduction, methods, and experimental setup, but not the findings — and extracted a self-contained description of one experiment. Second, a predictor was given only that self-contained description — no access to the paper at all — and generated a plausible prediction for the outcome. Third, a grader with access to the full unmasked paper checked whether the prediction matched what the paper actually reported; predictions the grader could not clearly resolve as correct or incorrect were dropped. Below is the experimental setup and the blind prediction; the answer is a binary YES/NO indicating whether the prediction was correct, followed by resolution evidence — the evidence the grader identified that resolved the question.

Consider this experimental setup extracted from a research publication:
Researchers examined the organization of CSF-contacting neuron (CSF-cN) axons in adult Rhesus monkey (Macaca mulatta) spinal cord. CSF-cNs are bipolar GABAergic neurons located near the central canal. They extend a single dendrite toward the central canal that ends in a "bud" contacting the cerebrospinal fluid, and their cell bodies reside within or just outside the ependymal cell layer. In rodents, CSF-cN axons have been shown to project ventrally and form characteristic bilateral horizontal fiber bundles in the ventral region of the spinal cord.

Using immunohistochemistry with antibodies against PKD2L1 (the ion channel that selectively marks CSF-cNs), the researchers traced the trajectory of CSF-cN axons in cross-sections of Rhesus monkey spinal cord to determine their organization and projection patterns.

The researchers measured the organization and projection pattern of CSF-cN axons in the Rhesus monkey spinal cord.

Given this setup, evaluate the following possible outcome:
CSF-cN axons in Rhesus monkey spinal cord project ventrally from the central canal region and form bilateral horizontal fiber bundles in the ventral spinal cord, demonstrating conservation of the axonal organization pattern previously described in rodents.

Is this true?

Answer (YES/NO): NO